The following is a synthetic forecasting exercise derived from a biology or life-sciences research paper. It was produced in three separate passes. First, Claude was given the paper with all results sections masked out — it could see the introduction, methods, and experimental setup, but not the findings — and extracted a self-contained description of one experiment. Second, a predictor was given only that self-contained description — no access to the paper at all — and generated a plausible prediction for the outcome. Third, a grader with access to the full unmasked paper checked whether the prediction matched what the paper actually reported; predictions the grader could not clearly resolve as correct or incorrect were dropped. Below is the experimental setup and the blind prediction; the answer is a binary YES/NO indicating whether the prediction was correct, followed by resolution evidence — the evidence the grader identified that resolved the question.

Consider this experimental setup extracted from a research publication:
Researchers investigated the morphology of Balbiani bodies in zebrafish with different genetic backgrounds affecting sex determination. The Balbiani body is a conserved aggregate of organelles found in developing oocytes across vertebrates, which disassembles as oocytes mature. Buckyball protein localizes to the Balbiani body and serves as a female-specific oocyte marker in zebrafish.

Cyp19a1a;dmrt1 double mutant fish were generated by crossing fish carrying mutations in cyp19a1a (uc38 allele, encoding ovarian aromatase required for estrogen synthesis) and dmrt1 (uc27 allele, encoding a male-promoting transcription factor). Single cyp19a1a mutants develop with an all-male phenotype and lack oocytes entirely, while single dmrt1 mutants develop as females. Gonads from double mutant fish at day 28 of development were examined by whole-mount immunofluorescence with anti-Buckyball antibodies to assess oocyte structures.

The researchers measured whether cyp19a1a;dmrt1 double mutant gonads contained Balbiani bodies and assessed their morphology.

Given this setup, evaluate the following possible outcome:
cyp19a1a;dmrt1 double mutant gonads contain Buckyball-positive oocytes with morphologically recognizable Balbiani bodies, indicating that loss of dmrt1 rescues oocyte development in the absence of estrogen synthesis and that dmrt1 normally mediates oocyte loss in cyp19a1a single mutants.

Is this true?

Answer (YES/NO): YES